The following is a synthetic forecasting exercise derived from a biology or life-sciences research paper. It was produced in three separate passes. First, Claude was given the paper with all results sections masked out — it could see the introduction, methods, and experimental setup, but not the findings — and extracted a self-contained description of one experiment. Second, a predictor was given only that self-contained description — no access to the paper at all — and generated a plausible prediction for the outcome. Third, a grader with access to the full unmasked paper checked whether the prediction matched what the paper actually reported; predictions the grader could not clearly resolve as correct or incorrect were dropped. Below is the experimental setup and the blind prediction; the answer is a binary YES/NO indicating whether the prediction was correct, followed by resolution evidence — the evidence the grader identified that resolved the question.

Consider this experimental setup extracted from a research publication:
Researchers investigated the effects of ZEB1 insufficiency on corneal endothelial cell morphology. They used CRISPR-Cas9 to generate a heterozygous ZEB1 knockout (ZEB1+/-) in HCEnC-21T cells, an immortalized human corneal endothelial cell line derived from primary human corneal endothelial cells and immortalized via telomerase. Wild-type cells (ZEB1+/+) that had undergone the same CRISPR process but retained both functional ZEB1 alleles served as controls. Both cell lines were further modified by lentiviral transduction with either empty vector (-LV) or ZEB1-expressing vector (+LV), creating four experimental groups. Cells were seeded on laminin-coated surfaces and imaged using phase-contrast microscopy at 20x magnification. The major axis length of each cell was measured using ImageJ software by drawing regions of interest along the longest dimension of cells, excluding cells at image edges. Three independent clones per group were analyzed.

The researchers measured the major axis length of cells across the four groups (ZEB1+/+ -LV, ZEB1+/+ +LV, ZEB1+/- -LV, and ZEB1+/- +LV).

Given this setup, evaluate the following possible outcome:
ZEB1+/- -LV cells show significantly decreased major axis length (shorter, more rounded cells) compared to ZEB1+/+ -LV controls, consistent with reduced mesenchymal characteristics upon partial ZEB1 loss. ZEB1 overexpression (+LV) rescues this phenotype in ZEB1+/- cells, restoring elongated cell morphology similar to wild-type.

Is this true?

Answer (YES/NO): YES